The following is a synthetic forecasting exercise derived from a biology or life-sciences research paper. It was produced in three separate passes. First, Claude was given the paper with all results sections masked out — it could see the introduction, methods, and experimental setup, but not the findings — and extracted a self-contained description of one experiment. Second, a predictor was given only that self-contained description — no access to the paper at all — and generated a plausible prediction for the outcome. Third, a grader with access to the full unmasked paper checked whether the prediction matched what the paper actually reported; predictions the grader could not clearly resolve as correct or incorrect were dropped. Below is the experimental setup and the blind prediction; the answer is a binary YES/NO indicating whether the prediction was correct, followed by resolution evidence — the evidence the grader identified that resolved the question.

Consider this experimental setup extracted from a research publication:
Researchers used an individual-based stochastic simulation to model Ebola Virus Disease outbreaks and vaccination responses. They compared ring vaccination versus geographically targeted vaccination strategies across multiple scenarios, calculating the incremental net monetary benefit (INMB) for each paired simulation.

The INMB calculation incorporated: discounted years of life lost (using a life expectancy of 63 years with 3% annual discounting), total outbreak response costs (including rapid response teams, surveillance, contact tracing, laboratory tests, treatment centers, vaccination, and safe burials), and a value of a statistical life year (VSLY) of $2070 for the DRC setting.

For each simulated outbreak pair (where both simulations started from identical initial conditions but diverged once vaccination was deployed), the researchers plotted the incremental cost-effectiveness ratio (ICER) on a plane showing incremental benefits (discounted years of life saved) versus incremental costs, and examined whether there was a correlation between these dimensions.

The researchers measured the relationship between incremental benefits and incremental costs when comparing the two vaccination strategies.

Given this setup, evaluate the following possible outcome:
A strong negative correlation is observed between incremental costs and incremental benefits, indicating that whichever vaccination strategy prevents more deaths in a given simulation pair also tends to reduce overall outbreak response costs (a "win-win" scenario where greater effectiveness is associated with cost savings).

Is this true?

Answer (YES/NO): YES